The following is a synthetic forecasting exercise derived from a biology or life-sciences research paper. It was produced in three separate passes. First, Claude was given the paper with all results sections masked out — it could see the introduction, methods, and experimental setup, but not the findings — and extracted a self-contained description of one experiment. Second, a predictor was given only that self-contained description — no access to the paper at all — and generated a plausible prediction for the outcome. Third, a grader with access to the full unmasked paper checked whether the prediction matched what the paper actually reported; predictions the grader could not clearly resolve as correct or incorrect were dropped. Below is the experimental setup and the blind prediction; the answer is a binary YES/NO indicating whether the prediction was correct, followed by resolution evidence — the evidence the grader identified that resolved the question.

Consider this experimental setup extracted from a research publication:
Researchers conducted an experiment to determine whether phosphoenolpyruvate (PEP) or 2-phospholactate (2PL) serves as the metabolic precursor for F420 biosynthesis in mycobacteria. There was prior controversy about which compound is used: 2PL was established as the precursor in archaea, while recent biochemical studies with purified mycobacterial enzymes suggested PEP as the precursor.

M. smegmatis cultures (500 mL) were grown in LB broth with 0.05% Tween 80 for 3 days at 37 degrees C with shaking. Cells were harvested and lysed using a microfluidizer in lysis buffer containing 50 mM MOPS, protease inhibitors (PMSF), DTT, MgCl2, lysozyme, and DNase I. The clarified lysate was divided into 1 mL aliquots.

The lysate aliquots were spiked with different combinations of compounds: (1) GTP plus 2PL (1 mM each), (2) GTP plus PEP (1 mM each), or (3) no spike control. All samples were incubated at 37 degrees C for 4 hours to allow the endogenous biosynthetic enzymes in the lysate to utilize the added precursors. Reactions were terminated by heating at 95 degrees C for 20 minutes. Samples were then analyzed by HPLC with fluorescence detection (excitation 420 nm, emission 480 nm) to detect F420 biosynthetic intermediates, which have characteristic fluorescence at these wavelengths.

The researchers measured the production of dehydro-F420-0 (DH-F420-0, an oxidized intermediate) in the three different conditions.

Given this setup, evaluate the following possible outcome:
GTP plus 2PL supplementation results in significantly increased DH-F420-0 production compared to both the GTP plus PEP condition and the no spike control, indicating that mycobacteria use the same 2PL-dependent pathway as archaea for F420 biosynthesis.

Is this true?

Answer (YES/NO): NO